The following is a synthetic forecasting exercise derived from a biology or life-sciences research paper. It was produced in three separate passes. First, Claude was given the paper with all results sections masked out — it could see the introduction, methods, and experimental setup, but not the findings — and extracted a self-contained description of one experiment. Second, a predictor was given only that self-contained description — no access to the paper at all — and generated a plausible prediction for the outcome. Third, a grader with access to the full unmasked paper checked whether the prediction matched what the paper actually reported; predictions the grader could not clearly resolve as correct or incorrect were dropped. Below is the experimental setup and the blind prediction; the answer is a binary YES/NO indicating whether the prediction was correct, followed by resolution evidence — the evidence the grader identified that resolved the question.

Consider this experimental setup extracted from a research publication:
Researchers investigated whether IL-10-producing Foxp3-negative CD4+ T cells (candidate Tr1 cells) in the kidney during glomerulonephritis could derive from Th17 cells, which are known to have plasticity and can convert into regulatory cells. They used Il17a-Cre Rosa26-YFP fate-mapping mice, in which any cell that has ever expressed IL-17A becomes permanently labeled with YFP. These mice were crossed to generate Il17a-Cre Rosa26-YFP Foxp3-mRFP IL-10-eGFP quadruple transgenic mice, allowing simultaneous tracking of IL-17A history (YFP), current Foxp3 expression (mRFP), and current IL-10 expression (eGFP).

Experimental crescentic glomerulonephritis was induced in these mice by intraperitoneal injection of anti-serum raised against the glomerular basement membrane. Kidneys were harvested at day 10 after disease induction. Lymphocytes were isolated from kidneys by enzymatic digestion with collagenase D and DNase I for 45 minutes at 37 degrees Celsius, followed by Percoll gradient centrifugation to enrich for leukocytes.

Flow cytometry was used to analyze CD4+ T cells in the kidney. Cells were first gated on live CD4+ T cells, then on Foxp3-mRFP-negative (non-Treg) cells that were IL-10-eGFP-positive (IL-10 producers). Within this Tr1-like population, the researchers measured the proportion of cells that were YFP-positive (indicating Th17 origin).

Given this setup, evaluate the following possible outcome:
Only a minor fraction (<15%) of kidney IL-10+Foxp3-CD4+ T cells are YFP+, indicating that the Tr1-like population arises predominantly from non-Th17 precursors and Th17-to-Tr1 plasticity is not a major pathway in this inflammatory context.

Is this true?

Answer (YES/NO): YES